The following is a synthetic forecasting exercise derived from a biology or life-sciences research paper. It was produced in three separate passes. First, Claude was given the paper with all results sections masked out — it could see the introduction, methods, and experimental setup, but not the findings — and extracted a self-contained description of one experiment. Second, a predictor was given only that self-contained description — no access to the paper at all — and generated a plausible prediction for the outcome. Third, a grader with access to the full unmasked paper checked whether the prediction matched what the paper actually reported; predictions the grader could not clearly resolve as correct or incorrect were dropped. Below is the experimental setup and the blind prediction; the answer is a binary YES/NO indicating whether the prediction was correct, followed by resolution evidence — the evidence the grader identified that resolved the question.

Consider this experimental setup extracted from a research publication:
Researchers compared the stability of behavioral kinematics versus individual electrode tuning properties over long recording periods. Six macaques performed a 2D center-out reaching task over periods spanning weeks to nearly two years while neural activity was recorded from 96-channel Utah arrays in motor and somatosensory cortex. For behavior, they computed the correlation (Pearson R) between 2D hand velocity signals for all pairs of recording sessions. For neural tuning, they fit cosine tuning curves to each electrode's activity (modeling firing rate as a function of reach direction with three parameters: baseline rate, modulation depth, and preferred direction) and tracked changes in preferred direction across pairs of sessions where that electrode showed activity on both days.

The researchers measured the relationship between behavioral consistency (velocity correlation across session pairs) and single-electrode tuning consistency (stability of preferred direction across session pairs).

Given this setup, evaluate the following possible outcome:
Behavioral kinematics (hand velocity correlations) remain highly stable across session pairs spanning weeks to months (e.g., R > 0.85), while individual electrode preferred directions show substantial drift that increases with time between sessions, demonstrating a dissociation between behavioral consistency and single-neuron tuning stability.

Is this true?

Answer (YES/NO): NO